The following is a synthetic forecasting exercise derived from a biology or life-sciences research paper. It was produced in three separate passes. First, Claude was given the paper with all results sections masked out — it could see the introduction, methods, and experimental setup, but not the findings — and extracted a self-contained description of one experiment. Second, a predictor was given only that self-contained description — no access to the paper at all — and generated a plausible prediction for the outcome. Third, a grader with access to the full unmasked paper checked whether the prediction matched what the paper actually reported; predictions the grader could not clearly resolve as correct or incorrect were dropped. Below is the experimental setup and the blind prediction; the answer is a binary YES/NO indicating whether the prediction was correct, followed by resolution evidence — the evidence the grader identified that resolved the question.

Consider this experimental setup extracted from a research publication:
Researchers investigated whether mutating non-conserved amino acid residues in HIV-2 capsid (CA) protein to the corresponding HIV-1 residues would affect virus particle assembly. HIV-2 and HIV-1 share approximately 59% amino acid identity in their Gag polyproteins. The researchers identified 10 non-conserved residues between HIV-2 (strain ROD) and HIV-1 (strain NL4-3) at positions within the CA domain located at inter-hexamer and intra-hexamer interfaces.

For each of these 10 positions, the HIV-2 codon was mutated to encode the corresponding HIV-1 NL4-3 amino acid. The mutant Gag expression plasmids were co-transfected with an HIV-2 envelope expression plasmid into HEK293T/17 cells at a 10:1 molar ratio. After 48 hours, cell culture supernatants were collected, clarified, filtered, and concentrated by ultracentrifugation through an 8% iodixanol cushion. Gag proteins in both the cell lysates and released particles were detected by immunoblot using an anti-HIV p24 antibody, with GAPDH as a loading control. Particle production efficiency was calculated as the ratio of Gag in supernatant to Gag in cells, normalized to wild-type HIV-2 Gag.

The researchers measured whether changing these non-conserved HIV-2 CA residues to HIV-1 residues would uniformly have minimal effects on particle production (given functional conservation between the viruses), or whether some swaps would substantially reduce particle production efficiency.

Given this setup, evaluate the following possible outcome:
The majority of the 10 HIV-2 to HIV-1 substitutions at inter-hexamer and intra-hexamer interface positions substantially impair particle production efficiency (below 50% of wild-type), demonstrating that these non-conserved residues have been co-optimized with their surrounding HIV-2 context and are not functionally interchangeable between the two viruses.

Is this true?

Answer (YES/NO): NO